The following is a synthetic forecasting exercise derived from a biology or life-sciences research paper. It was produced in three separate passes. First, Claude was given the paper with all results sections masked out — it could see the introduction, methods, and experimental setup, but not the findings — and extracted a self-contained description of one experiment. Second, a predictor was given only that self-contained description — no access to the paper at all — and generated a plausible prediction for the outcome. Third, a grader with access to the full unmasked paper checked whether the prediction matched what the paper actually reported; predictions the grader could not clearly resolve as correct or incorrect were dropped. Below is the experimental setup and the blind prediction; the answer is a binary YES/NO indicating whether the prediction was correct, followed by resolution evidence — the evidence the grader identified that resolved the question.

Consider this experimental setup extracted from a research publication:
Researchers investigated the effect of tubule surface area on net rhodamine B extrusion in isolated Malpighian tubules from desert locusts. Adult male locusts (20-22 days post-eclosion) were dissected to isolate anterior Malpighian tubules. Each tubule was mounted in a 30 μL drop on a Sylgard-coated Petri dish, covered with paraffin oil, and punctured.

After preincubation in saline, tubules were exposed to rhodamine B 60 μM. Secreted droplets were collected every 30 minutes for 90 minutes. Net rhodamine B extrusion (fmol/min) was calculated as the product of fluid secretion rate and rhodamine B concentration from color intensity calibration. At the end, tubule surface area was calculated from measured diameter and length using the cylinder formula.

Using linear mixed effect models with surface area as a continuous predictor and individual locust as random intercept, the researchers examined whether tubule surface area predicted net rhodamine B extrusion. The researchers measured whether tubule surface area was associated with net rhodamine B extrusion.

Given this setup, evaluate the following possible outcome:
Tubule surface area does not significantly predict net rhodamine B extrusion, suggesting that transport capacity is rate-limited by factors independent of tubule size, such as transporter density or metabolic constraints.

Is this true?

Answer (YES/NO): NO